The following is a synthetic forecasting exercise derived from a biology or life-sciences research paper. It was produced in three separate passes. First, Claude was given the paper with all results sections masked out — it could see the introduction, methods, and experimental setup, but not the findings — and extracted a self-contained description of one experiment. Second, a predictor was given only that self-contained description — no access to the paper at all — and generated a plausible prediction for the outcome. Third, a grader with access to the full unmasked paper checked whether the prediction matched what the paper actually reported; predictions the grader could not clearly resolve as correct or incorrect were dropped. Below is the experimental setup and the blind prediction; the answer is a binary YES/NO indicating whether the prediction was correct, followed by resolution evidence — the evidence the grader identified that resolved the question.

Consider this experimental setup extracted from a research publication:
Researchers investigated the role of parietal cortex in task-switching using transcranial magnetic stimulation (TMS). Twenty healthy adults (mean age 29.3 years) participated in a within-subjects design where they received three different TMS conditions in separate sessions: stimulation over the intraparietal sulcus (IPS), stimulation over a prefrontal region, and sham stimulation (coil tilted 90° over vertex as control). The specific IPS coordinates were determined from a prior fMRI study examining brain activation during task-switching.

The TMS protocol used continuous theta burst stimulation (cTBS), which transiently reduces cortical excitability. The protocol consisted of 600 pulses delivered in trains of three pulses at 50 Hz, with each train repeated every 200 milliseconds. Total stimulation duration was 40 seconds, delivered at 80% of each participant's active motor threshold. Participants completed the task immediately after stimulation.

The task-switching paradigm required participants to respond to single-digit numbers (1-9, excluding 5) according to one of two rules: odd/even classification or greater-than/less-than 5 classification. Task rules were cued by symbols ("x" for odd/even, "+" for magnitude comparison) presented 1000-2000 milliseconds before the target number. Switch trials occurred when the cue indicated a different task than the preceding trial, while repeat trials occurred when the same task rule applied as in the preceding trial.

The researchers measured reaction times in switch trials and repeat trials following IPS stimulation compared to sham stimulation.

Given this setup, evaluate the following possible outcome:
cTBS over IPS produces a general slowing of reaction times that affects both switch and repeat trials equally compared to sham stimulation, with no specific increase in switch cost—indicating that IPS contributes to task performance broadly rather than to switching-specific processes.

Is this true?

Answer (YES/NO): NO